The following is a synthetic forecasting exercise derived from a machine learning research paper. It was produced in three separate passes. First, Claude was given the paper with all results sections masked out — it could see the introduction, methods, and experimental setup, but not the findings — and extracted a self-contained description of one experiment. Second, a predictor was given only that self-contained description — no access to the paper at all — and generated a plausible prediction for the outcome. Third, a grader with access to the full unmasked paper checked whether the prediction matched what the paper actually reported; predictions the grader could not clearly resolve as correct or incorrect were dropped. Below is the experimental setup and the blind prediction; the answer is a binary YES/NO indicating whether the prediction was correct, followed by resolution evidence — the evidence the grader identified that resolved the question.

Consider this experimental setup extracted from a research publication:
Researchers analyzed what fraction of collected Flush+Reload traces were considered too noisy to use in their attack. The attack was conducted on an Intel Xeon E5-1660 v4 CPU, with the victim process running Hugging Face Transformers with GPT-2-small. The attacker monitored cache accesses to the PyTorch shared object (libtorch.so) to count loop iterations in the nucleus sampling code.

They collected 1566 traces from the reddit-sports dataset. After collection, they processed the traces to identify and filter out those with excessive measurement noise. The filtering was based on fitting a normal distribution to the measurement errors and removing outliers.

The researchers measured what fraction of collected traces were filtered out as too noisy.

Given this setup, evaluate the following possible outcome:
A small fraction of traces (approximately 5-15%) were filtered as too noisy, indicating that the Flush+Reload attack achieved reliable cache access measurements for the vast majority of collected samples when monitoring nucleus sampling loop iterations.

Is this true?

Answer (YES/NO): YES